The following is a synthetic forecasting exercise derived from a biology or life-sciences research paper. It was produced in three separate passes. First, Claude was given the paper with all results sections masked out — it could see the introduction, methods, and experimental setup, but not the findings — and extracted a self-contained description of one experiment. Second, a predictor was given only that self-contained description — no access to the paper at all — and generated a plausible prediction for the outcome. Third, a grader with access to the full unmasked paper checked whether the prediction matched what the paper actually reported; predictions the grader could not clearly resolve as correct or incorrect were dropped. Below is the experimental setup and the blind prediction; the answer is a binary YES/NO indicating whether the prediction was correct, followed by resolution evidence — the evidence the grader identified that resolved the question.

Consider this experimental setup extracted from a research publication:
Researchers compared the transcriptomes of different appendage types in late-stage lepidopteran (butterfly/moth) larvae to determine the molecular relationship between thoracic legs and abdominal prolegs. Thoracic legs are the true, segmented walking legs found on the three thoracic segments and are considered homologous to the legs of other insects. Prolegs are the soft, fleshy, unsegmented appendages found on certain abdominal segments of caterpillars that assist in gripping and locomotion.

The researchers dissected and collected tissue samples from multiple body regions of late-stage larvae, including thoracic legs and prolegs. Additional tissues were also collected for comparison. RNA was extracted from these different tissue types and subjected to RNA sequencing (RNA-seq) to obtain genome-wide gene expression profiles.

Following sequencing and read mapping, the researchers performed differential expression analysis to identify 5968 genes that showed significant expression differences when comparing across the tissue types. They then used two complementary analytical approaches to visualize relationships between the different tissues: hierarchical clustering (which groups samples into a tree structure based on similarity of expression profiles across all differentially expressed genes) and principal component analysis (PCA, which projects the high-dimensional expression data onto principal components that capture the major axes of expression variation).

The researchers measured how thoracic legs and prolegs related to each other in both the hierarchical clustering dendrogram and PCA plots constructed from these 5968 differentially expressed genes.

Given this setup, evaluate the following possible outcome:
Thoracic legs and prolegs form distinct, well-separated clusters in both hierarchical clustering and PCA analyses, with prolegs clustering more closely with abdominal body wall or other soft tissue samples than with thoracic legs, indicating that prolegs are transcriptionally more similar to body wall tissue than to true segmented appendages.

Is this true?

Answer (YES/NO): NO